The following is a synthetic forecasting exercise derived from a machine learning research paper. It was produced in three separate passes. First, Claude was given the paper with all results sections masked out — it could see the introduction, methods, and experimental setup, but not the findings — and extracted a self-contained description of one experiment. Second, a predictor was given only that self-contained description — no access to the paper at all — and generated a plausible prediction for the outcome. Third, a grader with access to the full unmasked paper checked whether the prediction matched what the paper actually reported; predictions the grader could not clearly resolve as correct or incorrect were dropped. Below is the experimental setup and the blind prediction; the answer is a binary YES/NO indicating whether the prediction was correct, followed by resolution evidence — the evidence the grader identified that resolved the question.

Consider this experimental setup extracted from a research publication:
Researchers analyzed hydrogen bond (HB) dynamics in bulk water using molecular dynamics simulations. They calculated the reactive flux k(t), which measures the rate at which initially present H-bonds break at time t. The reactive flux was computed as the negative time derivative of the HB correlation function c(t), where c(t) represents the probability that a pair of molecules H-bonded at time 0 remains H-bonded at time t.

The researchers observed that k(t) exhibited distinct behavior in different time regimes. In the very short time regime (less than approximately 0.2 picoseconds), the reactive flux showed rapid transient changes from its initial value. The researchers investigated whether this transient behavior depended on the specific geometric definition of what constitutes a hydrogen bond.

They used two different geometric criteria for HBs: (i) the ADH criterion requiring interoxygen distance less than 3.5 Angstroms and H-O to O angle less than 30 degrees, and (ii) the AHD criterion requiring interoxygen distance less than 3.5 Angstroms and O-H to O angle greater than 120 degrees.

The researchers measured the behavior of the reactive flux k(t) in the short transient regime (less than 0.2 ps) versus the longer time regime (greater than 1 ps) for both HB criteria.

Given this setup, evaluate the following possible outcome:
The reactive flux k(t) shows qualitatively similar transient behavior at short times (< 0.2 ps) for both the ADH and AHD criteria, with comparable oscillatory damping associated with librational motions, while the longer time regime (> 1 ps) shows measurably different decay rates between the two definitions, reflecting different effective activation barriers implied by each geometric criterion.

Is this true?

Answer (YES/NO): NO